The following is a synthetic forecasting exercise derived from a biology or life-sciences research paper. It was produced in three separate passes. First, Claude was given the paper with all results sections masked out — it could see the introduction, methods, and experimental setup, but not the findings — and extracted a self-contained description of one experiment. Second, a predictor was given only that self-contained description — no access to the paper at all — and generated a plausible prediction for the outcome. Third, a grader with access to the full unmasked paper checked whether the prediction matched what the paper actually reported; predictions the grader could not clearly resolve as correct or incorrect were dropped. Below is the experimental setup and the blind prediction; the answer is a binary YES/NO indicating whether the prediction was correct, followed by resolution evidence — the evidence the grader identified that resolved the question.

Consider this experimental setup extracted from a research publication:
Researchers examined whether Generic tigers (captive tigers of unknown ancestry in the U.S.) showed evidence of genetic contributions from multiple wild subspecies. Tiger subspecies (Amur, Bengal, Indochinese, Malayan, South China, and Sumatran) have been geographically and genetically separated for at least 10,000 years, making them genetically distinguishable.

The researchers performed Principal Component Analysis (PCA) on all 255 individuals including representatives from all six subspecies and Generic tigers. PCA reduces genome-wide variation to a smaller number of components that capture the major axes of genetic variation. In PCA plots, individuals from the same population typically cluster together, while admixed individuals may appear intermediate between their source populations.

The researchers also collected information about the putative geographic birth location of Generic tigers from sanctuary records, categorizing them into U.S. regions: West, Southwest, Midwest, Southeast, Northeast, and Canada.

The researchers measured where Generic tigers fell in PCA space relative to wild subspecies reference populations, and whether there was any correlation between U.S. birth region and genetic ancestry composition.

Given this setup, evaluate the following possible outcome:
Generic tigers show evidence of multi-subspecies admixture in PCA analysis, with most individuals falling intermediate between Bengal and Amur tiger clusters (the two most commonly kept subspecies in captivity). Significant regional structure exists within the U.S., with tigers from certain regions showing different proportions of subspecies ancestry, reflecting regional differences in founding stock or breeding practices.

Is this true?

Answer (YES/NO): NO